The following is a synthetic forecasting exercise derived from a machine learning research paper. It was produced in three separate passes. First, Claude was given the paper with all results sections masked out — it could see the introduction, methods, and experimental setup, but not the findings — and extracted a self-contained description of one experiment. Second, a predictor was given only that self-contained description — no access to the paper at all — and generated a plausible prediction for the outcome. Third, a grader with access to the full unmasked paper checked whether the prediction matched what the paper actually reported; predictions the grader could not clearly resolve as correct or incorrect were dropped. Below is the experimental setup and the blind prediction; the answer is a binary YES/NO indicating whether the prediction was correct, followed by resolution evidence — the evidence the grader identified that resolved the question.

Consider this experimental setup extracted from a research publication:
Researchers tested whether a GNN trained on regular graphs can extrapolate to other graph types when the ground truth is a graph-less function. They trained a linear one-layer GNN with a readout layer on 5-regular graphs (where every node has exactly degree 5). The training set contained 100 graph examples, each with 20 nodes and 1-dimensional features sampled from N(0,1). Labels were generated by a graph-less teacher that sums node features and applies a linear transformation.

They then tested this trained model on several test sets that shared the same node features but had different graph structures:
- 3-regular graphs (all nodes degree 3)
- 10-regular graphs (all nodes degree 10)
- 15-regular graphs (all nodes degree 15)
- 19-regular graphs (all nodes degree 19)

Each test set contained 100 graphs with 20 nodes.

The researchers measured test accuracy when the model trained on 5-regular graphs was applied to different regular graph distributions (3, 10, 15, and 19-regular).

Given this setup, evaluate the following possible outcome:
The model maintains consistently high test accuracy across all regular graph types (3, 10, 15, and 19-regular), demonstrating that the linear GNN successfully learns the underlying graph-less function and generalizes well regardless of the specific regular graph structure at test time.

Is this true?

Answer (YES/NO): YES